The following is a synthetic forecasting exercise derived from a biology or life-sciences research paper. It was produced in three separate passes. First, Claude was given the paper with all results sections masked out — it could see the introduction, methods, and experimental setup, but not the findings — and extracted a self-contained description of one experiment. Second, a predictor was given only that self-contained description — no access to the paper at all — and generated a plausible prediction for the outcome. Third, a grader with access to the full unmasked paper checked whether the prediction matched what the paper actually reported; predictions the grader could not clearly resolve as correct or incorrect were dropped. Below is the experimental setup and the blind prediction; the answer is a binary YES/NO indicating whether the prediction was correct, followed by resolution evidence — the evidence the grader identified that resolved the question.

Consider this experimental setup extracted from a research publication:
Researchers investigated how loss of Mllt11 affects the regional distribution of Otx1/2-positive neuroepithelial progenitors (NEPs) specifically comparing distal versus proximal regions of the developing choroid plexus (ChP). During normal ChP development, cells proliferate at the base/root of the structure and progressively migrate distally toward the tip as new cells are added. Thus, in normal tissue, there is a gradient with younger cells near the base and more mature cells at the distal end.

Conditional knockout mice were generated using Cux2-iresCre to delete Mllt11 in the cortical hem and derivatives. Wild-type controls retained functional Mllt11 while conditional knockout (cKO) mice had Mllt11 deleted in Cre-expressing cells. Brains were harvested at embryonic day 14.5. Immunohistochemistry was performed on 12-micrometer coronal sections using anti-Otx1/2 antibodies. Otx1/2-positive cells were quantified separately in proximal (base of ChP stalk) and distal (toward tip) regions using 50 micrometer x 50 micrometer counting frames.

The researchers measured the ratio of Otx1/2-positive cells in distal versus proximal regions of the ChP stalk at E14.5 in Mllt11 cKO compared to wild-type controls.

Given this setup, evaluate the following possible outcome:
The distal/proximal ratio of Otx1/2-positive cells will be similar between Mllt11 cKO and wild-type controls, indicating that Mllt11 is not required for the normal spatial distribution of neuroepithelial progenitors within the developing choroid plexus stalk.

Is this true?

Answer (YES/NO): NO